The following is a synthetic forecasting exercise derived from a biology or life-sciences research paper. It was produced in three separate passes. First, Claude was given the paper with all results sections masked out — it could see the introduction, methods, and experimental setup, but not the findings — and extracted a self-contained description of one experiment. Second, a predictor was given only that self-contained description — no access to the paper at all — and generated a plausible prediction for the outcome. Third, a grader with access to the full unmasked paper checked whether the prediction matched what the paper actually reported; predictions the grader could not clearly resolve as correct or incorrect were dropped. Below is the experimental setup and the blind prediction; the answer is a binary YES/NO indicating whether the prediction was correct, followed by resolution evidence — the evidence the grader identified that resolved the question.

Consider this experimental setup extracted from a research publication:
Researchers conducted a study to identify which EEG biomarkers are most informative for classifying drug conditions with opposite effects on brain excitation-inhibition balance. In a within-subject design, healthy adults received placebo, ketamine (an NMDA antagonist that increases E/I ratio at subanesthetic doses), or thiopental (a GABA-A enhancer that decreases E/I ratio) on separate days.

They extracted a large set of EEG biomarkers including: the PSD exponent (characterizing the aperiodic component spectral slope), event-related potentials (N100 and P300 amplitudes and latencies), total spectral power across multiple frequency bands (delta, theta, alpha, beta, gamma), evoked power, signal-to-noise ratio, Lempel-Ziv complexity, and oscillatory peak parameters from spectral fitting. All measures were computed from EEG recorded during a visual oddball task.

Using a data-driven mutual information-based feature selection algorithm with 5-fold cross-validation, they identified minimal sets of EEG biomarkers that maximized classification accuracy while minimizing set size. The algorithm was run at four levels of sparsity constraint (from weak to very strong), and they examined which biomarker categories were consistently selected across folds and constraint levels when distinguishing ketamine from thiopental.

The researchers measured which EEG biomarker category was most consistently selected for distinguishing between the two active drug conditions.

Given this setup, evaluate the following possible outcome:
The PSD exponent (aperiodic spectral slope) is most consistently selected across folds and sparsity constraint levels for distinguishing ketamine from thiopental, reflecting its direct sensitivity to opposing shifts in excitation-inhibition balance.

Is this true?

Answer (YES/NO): YES